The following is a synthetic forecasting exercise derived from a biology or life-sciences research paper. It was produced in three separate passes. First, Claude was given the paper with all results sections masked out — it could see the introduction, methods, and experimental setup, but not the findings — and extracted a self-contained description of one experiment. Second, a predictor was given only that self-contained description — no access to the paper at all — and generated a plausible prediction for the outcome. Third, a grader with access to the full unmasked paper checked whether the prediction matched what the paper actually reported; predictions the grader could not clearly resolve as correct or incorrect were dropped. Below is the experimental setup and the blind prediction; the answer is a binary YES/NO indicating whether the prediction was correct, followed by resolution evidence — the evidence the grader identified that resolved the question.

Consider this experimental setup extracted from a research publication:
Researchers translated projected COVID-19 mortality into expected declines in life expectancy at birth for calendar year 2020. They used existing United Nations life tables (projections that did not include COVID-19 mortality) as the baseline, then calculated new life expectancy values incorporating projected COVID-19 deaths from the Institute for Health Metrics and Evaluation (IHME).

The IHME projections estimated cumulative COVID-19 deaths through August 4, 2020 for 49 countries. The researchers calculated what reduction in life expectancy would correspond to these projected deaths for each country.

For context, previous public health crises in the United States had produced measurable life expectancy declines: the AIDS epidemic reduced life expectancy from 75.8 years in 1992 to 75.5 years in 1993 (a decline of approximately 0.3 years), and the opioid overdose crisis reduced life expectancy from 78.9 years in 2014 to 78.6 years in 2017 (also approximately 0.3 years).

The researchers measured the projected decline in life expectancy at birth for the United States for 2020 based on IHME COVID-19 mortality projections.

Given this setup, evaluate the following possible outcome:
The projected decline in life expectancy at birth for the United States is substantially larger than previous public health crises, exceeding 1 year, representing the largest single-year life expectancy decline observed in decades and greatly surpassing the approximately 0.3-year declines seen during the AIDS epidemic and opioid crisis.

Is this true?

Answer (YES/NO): NO